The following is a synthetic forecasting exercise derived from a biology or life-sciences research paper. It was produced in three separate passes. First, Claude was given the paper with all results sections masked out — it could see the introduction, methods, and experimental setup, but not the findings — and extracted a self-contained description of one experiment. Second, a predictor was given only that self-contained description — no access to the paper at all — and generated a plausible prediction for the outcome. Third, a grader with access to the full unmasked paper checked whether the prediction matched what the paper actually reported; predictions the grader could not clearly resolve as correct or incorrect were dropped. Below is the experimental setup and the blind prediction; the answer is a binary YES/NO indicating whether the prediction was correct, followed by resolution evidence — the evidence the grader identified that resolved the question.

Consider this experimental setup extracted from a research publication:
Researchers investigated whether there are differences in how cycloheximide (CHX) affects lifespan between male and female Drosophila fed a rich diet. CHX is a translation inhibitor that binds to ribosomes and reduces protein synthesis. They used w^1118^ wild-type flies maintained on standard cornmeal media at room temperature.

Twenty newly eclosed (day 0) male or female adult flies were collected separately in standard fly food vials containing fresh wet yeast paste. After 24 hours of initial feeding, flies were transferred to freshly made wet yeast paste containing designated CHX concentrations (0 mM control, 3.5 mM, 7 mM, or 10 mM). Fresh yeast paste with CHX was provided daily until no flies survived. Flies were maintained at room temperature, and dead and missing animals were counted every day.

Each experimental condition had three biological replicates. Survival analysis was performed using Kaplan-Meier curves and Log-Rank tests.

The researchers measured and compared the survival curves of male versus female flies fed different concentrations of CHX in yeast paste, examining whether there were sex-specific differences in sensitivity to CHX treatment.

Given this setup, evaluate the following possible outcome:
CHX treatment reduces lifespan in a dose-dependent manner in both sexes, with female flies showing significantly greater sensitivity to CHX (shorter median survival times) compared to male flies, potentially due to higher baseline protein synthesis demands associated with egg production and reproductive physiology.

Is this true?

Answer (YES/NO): NO